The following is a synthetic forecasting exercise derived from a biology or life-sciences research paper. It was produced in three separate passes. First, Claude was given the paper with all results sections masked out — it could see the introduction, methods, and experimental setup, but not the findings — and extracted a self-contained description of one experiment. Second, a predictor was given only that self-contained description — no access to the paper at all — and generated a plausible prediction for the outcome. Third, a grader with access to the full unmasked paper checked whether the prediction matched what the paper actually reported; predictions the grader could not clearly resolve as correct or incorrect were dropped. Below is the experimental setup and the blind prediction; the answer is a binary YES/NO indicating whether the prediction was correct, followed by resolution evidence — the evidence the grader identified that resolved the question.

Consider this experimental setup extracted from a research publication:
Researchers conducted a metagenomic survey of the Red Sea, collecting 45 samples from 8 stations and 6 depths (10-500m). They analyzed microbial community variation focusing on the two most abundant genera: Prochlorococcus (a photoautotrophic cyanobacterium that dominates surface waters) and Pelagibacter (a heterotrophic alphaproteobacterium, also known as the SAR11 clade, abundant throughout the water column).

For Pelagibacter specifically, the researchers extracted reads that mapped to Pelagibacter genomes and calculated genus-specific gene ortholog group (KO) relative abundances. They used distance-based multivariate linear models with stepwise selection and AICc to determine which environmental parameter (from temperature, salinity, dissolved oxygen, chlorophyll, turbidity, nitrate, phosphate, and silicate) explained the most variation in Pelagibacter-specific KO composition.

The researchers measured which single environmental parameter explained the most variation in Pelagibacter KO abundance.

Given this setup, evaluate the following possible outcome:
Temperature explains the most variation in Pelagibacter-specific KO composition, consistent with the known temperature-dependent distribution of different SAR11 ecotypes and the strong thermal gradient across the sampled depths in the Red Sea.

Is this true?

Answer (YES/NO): NO